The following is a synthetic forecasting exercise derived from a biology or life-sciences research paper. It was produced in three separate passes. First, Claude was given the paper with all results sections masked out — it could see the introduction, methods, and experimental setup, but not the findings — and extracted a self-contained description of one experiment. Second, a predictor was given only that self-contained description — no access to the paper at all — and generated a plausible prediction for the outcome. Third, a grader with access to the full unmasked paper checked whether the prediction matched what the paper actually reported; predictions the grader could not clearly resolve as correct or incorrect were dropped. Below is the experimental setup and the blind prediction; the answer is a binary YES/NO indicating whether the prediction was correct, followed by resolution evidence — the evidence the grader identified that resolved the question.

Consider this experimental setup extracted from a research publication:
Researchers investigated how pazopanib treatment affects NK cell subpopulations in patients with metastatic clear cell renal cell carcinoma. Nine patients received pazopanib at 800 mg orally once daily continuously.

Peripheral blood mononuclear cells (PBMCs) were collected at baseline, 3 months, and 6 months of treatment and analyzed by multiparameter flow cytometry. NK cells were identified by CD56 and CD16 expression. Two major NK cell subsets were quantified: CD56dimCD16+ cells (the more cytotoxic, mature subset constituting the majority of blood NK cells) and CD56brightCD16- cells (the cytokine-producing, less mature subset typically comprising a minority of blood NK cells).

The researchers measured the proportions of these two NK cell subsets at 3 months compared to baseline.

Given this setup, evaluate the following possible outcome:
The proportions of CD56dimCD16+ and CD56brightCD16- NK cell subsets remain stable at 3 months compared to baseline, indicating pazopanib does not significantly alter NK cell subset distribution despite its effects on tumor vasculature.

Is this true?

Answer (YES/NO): NO